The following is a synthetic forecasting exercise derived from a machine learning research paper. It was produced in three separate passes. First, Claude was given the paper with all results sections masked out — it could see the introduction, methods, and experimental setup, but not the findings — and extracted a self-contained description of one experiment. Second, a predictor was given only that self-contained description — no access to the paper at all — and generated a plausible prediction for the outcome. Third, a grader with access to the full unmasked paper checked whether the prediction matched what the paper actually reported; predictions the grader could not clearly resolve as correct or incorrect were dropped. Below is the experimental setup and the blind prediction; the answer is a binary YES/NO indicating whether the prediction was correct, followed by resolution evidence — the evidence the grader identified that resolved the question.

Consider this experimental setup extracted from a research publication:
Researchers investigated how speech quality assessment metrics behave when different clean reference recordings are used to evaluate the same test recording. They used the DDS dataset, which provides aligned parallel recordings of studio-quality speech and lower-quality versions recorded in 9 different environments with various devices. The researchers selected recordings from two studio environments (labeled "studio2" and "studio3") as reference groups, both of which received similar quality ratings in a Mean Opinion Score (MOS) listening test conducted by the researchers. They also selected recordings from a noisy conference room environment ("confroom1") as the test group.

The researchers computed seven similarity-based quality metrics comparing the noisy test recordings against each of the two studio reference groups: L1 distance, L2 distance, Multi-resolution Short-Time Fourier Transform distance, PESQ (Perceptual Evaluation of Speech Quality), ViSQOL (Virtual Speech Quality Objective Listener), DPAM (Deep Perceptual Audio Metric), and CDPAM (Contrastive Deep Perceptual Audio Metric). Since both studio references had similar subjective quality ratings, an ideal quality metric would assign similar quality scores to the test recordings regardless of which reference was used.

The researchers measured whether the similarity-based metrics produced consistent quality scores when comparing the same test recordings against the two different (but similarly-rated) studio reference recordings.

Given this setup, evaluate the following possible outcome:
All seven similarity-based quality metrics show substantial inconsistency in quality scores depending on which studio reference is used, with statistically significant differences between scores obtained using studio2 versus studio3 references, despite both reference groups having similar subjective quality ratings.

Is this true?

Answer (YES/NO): NO